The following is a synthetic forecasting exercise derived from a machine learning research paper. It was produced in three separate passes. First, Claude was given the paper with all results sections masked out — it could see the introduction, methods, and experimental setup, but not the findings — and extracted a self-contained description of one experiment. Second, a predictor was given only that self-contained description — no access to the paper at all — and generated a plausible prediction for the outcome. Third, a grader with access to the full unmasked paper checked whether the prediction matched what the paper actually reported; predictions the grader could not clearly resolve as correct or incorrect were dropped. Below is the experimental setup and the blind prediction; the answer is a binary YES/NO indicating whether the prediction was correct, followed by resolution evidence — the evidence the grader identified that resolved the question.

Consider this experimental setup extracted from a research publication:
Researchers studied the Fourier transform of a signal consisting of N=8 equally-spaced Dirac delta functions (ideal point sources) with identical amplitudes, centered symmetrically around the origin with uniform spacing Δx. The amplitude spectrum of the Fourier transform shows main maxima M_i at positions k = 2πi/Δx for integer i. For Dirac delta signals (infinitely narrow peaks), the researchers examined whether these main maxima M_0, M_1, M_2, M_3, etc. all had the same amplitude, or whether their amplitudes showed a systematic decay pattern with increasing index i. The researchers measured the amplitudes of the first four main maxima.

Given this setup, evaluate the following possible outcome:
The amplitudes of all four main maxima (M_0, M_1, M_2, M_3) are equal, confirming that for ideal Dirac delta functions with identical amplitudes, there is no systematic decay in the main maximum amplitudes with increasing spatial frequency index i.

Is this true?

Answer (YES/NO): YES